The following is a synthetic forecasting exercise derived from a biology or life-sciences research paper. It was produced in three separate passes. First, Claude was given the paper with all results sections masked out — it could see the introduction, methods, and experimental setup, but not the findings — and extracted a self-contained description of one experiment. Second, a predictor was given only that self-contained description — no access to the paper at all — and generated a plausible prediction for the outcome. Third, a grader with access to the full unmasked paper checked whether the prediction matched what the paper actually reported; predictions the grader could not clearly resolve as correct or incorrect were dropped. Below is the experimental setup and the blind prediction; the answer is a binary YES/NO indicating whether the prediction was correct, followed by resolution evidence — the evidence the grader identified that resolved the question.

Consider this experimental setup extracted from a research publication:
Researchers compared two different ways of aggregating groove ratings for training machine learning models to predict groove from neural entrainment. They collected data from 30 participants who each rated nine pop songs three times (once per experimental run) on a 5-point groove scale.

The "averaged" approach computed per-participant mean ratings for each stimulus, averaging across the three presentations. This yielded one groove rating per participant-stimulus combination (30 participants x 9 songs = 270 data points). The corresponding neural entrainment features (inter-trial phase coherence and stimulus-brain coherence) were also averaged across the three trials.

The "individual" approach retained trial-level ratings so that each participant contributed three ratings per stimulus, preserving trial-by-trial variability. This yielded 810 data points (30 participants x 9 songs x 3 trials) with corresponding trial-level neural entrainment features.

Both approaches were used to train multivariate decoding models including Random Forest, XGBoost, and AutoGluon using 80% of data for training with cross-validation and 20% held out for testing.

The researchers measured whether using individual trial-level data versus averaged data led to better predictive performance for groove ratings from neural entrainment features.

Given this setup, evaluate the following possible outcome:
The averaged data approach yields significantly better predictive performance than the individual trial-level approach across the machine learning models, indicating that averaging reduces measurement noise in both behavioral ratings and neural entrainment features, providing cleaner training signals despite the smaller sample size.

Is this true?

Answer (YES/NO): NO